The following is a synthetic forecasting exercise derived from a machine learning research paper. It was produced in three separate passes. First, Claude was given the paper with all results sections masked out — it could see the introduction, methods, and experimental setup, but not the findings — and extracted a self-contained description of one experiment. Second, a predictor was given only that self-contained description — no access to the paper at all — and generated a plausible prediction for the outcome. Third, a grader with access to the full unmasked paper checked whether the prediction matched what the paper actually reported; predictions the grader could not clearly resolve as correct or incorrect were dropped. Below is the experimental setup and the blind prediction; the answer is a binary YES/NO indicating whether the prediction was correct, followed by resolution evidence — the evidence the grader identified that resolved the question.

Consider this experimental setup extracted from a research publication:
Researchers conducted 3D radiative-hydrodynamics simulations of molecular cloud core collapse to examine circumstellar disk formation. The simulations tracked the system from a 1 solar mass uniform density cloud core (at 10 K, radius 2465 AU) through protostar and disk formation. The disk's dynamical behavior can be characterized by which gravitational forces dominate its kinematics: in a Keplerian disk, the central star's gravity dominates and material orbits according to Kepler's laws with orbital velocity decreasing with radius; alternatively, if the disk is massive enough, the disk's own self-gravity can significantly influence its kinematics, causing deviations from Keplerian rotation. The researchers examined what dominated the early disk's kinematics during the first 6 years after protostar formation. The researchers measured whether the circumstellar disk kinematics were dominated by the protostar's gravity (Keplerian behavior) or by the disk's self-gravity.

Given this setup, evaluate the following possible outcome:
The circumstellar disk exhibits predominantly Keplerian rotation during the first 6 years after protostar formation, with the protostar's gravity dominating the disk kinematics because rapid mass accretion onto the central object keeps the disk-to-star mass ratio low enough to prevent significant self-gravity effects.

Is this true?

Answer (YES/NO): NO